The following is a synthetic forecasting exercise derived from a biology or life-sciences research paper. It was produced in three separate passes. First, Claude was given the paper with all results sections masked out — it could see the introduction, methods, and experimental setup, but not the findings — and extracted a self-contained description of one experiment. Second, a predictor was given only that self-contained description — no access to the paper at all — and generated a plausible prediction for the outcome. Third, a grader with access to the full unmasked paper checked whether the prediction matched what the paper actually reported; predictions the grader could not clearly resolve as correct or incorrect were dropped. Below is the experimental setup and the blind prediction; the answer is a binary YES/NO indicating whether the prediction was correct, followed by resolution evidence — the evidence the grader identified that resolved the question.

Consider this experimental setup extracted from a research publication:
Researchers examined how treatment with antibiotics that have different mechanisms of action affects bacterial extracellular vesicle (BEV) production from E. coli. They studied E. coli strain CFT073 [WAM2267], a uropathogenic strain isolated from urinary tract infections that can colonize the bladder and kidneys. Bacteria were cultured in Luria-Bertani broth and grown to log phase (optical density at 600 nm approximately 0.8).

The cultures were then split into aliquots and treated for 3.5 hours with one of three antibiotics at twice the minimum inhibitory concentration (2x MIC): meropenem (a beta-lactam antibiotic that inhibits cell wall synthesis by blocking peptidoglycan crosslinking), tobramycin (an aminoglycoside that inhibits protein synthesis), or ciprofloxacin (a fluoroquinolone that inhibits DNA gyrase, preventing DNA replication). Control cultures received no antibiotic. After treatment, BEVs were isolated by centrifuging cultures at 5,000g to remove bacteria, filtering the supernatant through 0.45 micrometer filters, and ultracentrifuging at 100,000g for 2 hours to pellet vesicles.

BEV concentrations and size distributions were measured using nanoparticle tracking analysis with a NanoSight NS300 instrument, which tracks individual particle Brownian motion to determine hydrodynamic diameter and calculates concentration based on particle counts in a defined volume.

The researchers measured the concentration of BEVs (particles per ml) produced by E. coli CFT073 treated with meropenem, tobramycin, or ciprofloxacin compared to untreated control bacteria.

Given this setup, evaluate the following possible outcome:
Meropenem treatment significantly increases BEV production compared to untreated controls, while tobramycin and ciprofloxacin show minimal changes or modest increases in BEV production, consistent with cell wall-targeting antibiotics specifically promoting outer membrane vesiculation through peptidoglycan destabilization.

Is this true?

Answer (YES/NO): NO